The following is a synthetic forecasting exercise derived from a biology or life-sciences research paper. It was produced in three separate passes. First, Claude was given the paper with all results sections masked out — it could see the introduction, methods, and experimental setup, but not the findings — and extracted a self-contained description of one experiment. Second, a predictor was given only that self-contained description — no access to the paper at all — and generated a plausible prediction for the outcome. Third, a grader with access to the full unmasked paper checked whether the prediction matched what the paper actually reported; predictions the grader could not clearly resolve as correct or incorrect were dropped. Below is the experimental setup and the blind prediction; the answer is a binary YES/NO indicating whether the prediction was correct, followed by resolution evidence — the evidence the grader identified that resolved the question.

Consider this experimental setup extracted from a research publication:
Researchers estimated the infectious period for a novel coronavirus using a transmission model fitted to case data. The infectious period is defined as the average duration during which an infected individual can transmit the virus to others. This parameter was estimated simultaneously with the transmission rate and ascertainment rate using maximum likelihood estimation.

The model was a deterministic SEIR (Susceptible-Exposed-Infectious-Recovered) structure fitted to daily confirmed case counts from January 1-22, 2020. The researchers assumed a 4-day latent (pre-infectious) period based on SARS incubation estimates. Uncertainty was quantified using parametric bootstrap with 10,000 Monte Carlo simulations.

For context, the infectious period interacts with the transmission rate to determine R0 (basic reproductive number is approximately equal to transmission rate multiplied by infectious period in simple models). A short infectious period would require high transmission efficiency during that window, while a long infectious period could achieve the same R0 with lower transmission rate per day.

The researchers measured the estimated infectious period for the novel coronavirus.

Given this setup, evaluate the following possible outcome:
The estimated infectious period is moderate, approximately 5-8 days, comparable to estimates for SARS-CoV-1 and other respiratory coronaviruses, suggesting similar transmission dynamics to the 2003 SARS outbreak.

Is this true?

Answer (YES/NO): NO